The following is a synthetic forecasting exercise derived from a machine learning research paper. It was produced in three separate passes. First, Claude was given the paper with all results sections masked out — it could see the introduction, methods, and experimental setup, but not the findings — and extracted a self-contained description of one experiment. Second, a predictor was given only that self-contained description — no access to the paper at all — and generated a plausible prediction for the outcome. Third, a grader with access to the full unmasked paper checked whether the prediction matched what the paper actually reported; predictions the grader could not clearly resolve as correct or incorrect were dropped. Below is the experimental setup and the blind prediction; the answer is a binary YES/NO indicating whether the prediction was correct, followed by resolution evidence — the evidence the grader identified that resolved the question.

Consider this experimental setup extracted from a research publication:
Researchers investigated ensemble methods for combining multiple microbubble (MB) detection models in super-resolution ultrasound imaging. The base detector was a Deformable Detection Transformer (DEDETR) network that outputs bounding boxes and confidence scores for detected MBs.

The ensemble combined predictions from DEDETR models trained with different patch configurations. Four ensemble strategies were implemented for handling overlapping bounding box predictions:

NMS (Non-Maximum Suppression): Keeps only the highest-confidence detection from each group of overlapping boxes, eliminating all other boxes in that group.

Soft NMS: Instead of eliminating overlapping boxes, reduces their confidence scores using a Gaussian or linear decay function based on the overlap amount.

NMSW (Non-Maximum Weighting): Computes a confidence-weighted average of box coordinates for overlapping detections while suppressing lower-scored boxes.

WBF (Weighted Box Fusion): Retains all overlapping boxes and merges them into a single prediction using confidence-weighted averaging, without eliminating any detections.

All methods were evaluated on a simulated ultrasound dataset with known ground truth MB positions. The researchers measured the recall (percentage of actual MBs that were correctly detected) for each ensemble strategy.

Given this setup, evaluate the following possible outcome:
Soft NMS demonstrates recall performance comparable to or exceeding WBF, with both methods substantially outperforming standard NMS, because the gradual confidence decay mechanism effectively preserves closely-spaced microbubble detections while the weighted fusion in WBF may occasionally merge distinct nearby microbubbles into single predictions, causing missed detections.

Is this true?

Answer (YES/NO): NO